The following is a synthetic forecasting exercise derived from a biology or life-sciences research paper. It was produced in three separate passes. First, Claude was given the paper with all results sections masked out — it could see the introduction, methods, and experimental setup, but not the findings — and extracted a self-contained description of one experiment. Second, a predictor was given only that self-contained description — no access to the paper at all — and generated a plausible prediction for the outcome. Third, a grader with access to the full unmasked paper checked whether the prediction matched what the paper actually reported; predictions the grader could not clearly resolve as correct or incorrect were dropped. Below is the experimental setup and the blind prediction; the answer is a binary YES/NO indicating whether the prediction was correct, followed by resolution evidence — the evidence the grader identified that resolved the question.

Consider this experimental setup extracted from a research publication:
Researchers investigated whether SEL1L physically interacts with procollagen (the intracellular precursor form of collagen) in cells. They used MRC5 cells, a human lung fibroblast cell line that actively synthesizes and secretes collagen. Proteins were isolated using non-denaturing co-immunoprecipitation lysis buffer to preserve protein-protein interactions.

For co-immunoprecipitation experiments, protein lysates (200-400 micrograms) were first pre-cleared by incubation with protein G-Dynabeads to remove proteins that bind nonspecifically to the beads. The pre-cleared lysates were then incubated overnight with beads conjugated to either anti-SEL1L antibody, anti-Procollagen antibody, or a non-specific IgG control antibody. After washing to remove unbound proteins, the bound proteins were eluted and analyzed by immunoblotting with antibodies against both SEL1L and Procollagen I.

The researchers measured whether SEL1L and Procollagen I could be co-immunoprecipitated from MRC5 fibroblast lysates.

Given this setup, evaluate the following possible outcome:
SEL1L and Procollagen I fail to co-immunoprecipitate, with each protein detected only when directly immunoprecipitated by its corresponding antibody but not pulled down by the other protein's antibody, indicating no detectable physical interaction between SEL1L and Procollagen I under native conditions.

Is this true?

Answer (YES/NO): NO